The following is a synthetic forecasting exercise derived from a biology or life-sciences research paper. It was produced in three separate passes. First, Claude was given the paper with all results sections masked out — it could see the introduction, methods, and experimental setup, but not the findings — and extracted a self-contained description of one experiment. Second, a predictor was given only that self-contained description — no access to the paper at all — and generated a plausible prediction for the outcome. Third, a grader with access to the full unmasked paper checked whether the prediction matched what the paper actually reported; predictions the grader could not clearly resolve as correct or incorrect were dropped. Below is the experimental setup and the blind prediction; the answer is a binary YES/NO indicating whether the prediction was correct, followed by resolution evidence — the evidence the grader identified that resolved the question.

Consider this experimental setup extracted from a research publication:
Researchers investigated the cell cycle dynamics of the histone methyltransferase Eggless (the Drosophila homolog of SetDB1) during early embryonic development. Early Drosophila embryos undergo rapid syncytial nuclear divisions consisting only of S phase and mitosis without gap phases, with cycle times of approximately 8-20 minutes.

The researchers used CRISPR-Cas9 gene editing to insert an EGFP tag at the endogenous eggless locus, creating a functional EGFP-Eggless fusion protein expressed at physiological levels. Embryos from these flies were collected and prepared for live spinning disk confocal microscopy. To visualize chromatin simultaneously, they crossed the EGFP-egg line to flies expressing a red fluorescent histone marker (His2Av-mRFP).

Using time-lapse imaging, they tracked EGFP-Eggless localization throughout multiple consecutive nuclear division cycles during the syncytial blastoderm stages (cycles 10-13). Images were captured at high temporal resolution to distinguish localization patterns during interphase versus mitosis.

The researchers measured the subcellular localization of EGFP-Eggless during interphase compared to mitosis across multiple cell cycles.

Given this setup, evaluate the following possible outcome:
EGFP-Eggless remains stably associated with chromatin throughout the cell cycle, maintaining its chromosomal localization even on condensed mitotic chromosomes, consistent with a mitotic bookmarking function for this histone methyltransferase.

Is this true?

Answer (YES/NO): NO